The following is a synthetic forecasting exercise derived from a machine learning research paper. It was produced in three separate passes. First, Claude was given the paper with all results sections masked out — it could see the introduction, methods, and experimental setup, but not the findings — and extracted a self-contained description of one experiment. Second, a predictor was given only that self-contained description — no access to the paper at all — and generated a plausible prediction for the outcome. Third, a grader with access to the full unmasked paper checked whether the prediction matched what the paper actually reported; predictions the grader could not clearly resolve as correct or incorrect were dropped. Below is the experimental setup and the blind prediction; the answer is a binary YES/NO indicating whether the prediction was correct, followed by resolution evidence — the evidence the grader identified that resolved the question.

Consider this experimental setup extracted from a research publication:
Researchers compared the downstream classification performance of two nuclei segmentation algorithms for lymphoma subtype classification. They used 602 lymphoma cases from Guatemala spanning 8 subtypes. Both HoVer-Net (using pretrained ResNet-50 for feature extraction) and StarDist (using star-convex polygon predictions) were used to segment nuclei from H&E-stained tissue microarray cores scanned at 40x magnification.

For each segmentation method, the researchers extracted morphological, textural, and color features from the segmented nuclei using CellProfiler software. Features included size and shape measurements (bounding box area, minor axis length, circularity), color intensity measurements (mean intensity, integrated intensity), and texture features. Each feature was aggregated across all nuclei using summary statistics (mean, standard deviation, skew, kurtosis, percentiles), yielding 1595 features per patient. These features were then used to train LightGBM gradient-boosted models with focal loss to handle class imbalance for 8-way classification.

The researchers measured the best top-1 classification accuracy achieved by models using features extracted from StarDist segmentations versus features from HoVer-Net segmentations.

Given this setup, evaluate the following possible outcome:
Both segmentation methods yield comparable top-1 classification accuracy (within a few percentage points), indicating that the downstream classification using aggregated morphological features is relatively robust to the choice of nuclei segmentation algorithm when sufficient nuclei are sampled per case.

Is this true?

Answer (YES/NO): YES